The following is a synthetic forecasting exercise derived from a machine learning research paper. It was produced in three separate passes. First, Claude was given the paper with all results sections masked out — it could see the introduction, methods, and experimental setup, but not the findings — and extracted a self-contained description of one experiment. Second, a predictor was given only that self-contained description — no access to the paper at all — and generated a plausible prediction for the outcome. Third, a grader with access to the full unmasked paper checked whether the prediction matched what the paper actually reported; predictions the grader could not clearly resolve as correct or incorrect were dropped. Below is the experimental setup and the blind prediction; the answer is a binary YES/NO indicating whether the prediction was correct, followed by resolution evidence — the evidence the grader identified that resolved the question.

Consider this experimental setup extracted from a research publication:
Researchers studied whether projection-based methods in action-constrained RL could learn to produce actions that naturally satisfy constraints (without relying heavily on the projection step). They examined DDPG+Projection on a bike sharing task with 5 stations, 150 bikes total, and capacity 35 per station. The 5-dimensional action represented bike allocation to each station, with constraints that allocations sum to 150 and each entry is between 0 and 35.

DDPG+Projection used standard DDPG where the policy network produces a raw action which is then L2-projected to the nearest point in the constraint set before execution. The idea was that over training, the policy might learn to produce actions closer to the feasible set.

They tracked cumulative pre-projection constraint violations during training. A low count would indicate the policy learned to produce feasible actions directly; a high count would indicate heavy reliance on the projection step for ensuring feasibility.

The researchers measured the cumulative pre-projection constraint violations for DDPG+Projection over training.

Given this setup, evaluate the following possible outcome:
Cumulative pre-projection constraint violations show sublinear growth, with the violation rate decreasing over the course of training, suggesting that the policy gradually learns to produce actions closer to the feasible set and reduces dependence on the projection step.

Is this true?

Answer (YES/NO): NO